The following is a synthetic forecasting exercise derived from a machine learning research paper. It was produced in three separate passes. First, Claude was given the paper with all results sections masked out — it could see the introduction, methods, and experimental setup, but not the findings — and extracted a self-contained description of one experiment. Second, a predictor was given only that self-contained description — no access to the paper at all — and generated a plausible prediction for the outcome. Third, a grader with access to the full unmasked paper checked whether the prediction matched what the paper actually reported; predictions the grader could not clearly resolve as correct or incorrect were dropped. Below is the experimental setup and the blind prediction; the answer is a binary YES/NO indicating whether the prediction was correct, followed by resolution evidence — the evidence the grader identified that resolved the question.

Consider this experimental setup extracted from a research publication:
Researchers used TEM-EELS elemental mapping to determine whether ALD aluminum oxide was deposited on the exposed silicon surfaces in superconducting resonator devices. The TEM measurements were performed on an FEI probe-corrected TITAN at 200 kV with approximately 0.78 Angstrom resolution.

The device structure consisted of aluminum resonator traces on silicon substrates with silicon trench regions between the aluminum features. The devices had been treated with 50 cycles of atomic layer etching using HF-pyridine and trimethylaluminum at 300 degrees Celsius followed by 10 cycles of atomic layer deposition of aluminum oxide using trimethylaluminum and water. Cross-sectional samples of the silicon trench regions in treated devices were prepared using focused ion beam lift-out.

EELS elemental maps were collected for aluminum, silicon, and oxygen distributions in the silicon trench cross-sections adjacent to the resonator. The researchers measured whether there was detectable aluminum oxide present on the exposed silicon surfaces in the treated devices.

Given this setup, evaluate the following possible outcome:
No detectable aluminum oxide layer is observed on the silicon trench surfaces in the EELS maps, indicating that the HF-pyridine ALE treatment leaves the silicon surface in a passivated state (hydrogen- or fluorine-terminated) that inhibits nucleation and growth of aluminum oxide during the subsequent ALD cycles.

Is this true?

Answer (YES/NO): YES